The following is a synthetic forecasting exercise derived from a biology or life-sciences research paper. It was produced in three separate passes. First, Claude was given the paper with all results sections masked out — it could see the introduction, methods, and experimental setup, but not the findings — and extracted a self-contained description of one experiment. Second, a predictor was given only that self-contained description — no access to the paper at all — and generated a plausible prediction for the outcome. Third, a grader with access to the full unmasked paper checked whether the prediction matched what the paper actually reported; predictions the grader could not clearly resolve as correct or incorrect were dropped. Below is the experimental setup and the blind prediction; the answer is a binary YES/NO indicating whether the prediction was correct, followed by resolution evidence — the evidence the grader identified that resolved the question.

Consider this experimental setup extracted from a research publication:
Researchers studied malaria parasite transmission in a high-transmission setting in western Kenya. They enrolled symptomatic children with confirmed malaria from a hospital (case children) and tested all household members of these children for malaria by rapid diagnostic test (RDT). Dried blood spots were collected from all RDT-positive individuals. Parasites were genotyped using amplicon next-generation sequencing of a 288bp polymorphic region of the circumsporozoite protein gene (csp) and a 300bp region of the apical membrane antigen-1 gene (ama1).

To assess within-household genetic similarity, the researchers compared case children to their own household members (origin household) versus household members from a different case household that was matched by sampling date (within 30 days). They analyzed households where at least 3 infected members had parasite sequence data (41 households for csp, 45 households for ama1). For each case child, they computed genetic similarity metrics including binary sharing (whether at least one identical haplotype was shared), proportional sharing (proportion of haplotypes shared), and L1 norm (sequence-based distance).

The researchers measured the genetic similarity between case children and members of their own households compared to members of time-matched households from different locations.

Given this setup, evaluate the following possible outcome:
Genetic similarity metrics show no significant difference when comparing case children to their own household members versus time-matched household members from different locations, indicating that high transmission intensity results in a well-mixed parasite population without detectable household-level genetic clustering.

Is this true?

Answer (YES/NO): NO